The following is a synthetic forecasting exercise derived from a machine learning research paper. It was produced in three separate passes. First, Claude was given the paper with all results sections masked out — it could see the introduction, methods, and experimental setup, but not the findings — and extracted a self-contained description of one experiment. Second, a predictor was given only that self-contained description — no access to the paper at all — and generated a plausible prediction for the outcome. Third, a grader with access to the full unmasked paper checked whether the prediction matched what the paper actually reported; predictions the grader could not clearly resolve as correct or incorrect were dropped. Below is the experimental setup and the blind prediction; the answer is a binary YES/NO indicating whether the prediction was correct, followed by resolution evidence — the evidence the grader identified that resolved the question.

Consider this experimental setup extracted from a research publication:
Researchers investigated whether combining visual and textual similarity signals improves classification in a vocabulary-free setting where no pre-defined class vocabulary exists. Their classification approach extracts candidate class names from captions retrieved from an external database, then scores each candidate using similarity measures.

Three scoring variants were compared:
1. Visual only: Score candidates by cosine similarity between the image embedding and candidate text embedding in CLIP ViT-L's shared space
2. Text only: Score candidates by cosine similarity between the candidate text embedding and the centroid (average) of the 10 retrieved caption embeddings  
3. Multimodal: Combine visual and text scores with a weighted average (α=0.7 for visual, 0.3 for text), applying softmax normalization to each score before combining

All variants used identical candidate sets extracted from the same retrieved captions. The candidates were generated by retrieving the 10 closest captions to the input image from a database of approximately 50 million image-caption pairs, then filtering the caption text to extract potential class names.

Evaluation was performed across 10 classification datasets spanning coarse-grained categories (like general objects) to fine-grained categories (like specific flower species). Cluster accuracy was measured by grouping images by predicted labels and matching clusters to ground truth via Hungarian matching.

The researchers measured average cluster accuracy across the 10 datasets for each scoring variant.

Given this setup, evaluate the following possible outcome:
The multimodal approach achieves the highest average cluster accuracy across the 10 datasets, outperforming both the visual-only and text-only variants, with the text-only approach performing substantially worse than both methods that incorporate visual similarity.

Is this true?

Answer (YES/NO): NO